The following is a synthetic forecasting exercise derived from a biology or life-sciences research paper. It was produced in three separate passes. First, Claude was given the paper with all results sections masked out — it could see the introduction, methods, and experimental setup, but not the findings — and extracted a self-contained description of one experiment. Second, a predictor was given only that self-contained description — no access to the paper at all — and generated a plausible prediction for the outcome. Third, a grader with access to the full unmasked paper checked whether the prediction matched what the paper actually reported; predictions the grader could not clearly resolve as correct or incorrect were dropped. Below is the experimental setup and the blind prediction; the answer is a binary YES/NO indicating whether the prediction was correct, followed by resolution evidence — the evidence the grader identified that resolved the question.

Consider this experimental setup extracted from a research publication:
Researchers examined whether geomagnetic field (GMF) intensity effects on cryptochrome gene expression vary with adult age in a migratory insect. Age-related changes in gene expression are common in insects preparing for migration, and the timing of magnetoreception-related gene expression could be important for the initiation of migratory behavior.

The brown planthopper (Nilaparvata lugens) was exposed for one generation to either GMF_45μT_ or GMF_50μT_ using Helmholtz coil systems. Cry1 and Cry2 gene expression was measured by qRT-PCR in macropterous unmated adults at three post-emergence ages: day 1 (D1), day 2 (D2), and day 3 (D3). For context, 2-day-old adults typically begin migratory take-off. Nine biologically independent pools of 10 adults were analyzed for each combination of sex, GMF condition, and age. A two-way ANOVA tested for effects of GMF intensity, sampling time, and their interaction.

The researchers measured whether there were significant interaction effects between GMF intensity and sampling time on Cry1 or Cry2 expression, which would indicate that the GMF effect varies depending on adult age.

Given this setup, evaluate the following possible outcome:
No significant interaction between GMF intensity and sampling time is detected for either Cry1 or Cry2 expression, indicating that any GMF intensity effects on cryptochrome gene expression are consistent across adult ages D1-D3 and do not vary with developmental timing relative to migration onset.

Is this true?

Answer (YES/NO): NO